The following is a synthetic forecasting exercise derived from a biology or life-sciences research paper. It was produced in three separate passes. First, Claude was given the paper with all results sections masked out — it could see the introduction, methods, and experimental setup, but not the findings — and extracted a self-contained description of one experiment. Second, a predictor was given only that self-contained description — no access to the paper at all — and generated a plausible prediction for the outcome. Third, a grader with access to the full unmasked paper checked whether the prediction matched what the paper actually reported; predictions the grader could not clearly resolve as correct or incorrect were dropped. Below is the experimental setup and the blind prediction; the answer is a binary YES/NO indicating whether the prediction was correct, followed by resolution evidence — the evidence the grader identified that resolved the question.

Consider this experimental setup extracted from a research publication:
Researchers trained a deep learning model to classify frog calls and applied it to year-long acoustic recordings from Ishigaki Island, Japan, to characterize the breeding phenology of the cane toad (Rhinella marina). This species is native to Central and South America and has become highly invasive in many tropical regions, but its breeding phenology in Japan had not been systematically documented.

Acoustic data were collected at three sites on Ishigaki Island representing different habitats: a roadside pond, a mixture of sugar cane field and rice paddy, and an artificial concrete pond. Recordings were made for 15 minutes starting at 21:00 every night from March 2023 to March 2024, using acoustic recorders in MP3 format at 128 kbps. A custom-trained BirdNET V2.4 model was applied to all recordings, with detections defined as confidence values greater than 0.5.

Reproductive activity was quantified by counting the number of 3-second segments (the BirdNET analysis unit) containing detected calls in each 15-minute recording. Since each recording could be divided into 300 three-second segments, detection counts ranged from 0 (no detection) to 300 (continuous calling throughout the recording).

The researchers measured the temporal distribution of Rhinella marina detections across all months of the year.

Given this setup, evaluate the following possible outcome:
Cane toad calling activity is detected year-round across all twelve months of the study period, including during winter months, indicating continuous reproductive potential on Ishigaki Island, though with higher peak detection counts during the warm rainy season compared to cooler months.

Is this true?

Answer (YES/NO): NO